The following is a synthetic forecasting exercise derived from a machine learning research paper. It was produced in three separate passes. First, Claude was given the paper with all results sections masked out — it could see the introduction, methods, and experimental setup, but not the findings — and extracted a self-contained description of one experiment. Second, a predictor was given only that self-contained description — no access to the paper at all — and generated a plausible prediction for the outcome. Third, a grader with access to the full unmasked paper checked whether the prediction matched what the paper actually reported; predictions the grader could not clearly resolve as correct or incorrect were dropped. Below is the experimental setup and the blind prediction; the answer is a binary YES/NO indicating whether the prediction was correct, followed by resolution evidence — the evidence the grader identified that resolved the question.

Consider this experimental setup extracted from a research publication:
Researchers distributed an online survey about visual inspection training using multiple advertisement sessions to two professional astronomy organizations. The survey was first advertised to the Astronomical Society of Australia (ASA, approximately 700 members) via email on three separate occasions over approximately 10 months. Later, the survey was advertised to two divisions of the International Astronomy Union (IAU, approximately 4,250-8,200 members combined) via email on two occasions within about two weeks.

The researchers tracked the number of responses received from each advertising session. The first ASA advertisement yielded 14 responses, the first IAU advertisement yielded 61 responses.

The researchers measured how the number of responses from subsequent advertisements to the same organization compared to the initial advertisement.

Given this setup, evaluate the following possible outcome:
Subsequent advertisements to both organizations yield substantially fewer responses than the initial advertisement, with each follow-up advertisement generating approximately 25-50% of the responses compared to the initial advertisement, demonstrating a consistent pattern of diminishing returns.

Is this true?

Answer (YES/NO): NO